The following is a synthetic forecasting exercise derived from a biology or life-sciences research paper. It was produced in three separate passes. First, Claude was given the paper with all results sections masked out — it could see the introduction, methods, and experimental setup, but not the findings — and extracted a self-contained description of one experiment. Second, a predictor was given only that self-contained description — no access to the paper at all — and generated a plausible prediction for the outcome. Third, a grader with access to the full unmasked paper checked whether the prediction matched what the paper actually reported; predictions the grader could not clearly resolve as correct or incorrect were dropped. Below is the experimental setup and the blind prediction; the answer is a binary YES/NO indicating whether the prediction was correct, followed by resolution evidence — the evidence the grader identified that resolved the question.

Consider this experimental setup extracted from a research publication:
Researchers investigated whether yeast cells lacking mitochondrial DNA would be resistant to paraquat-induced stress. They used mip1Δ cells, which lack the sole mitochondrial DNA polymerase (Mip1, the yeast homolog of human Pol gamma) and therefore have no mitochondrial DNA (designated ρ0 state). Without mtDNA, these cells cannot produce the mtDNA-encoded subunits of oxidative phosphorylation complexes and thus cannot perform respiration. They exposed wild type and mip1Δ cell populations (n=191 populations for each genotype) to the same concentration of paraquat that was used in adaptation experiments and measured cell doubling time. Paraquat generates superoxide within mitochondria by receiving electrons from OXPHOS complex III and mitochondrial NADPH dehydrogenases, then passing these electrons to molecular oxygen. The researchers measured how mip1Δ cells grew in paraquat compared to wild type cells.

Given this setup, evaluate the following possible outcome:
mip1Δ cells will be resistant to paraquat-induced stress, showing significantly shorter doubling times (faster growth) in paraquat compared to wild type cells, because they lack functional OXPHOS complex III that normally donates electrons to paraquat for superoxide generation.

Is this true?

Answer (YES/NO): YES